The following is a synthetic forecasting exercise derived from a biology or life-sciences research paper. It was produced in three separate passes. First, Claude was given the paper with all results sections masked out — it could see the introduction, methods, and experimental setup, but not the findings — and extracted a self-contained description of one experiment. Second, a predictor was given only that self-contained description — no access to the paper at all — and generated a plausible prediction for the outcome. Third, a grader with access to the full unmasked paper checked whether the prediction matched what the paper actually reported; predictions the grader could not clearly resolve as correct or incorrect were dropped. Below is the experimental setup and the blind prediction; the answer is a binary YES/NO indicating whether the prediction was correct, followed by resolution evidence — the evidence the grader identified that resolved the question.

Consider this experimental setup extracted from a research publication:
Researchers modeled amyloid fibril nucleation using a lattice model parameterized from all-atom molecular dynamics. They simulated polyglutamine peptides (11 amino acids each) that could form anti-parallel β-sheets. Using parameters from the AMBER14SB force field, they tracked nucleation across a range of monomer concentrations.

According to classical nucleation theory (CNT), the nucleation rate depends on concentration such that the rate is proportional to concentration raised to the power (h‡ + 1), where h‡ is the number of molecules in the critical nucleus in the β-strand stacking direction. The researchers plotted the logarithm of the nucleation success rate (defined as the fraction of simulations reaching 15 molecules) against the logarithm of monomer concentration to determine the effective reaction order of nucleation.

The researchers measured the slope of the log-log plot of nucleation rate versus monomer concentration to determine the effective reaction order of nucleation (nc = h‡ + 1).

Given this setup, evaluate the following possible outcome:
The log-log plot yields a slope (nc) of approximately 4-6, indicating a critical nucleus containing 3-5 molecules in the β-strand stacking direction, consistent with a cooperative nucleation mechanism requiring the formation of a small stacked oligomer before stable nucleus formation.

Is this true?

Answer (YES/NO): YES